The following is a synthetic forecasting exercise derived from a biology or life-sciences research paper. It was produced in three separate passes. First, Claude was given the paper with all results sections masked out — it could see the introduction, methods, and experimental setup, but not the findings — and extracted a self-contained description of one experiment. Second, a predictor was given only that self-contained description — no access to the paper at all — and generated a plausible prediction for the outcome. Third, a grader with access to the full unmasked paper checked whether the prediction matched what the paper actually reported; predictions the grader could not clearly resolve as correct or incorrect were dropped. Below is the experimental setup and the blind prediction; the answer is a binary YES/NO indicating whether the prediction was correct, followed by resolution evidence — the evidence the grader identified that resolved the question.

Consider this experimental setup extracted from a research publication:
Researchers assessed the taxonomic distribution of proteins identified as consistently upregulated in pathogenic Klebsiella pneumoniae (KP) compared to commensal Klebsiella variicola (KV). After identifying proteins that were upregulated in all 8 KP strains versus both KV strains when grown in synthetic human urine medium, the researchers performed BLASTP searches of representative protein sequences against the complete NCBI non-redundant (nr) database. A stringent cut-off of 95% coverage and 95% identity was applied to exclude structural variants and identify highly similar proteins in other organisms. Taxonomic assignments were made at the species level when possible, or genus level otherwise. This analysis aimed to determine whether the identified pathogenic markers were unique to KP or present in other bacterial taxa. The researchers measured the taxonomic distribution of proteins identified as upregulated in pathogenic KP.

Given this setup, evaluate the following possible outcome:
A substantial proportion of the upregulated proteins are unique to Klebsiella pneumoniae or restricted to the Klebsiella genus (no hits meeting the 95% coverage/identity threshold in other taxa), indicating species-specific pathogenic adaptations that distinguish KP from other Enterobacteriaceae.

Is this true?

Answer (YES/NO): NO